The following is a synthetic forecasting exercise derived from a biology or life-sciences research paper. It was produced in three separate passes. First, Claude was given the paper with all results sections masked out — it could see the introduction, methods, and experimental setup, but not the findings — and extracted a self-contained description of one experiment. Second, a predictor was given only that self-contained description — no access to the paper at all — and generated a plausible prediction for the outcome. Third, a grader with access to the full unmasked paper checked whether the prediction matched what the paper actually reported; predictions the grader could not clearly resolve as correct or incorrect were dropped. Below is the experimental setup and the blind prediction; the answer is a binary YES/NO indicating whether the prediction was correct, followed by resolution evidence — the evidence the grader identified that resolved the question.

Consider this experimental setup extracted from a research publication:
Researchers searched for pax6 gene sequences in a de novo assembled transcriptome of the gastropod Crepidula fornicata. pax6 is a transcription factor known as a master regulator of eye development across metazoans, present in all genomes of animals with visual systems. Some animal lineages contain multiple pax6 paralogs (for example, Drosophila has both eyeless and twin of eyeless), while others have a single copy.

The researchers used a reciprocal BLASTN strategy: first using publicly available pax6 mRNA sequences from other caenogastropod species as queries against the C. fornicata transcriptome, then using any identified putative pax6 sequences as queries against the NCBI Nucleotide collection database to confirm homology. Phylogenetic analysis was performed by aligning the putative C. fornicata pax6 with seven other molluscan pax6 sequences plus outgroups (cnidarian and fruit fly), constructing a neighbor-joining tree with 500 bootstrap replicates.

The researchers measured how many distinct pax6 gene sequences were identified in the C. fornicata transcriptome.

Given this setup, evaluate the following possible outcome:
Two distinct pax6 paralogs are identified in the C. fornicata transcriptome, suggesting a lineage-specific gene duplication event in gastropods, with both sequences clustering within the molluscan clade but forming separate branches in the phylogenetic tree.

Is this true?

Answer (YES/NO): NO